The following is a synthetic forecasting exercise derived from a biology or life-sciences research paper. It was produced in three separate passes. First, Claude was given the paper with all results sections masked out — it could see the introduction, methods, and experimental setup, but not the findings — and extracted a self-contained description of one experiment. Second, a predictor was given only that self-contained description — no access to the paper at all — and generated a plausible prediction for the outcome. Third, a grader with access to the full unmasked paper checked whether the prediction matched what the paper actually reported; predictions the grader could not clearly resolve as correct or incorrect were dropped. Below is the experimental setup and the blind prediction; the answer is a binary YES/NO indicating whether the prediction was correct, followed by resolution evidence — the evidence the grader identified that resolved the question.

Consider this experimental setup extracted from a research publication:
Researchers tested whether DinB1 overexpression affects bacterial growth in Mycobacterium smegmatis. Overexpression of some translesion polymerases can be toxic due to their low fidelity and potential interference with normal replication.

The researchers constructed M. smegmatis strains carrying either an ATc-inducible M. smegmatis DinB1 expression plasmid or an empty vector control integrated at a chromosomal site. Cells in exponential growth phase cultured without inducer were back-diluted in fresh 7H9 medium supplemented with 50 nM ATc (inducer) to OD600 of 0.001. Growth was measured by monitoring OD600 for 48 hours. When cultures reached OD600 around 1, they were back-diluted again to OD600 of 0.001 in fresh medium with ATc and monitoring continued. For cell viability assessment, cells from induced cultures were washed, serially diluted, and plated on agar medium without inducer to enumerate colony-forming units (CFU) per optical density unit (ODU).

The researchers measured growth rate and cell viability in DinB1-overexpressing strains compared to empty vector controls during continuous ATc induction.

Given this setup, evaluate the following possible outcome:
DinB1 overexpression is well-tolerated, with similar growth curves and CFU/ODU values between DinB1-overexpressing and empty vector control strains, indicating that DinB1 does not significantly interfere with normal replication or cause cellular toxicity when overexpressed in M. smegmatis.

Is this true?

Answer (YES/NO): NO